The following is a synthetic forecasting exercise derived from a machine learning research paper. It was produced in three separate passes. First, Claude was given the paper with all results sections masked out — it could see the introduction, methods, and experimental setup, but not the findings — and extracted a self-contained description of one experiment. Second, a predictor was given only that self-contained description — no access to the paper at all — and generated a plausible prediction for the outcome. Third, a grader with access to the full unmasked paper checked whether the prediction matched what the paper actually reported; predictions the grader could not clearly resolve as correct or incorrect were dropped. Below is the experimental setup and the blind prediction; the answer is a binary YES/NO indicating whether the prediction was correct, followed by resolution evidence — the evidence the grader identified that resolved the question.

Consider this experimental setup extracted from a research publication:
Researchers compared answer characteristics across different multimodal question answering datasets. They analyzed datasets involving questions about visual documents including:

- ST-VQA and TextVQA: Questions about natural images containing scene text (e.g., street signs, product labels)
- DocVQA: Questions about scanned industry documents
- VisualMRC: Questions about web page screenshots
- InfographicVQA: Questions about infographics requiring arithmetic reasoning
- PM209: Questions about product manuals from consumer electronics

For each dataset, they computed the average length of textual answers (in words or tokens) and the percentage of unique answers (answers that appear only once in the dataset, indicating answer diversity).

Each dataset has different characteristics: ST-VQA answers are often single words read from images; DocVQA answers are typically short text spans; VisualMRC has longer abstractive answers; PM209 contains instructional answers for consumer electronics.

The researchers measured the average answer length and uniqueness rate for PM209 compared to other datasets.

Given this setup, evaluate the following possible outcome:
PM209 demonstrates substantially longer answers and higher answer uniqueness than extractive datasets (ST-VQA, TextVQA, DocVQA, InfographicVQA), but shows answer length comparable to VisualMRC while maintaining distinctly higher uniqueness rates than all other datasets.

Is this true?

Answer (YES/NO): NO